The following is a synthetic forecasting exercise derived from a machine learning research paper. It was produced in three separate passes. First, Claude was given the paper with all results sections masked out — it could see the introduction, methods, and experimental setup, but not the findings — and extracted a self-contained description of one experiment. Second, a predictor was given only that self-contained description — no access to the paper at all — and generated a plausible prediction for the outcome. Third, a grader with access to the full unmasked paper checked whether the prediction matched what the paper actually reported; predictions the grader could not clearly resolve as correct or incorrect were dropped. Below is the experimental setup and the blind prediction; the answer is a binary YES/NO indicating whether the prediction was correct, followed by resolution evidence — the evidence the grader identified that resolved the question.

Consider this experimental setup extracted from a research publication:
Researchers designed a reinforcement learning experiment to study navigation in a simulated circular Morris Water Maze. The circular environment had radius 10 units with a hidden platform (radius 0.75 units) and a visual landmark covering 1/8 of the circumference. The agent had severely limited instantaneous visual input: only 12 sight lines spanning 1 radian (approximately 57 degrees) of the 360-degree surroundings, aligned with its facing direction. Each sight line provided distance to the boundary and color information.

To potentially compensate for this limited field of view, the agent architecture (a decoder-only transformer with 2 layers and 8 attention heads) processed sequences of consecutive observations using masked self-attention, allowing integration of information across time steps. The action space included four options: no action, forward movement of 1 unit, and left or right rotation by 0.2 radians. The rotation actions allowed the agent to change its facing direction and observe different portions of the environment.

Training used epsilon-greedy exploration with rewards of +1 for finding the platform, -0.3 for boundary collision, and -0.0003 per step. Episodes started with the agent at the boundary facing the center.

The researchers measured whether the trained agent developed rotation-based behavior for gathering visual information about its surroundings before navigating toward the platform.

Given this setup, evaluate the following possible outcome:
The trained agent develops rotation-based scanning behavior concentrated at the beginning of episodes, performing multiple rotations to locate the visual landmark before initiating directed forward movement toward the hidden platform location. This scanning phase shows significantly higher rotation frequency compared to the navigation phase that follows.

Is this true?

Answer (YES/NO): NO